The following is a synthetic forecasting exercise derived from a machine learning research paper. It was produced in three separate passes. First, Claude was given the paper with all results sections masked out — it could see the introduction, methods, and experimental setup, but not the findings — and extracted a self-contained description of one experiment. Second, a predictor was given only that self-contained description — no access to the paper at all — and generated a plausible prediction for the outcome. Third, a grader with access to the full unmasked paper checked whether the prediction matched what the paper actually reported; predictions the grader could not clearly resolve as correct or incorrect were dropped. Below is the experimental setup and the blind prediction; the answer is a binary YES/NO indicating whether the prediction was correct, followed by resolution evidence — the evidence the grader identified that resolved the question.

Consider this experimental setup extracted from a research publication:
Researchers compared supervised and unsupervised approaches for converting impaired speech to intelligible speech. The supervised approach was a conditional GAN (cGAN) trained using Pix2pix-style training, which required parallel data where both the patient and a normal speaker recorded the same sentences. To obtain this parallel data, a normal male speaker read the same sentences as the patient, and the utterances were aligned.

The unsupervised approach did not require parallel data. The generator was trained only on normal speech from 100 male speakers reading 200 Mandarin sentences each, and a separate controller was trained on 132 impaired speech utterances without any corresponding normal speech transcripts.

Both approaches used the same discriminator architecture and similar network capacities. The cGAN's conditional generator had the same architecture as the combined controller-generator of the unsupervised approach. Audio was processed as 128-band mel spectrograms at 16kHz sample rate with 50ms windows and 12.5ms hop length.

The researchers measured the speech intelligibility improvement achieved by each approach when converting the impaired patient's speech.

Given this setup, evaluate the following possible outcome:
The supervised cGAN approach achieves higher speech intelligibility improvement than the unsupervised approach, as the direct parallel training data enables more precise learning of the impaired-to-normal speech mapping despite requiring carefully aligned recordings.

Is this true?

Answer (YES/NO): NO